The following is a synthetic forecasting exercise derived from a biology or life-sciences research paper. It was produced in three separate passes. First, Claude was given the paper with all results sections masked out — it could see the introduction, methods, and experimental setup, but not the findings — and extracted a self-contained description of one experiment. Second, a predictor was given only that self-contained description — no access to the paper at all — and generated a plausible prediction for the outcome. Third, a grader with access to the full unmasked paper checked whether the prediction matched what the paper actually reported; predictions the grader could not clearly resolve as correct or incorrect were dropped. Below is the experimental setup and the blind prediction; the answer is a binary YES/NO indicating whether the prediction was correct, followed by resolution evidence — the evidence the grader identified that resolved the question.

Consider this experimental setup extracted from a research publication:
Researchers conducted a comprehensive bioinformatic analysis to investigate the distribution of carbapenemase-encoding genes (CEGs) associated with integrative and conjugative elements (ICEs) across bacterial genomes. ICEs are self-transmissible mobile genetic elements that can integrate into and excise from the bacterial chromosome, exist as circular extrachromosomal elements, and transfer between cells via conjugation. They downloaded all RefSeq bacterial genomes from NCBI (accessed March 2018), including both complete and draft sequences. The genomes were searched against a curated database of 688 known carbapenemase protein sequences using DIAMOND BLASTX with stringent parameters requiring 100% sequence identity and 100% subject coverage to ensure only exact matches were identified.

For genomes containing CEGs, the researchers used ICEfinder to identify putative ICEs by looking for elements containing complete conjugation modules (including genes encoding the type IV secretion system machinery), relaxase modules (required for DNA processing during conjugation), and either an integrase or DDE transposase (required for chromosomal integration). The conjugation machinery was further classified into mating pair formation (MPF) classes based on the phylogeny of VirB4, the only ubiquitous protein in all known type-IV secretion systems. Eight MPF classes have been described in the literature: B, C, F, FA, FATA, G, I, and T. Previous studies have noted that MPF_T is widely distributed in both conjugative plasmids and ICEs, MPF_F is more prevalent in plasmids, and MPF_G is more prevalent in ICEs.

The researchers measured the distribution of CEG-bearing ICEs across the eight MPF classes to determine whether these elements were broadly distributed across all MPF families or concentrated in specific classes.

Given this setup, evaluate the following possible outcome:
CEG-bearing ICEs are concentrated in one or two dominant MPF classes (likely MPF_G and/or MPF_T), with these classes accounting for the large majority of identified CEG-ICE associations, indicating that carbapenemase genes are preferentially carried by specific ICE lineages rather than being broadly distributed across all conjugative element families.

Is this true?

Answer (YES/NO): NO